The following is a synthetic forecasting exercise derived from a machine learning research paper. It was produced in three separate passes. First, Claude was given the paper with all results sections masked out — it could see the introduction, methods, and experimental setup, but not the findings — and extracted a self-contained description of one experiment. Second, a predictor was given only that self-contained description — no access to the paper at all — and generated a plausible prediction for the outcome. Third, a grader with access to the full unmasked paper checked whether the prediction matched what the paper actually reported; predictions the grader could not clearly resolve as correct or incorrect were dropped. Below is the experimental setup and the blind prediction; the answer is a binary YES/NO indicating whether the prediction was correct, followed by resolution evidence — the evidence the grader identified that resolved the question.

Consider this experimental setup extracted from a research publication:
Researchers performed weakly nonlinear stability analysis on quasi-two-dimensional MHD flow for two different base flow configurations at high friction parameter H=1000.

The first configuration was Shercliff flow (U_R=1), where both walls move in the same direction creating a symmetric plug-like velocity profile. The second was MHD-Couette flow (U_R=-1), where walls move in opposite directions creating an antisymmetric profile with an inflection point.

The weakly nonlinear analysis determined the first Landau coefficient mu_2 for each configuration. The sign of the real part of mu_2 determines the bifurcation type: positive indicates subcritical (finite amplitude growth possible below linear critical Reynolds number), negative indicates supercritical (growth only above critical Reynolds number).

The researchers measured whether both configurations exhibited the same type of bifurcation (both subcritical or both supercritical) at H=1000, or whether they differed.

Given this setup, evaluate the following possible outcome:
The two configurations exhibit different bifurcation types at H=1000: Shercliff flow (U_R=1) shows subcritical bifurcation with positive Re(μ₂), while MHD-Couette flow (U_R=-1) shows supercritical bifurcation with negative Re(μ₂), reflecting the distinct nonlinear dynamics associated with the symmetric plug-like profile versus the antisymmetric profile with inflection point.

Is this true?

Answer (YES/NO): NO